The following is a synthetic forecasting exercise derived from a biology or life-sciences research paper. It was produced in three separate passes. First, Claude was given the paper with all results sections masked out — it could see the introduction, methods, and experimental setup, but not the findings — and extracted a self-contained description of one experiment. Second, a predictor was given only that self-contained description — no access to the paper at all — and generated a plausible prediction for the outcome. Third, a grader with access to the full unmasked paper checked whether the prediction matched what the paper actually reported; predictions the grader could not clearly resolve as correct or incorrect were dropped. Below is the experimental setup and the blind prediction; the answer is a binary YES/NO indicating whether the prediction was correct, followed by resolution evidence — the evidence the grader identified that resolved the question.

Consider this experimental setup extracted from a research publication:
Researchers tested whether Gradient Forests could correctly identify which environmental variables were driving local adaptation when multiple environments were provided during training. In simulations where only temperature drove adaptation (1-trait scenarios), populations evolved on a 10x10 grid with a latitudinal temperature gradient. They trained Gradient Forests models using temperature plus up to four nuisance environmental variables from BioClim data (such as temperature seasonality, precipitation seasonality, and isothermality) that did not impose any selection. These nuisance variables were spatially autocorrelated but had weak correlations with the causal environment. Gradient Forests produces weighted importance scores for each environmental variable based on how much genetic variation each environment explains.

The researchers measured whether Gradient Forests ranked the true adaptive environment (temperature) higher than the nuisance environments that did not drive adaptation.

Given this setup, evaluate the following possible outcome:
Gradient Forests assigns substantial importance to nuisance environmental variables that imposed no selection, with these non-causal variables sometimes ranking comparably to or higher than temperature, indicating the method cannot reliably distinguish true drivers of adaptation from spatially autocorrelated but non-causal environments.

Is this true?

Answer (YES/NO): YES